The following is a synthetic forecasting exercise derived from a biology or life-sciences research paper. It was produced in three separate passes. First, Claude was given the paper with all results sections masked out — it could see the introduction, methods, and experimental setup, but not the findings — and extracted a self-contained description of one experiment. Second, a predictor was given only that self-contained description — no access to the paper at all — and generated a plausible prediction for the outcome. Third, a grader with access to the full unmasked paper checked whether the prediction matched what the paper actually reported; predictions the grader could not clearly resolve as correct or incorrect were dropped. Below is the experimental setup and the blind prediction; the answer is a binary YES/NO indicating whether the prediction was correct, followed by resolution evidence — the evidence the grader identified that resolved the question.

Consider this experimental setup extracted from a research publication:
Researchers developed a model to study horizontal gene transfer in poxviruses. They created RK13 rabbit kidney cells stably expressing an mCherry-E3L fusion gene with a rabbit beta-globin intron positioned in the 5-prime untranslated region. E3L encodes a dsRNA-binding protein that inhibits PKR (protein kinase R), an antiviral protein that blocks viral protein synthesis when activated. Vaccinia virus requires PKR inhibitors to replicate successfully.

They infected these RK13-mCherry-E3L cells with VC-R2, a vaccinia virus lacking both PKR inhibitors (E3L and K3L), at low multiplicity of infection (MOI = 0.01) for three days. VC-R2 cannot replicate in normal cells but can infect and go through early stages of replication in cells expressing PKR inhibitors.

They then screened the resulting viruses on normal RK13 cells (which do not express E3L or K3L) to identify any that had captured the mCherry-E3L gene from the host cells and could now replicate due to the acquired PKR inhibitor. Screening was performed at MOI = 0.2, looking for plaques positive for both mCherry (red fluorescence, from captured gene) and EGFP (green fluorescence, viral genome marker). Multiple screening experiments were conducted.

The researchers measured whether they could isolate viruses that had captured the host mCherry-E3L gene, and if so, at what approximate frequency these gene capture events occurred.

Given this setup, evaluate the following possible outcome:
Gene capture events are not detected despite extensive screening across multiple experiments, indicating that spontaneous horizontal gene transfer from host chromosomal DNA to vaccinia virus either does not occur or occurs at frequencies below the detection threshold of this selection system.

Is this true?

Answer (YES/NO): NO